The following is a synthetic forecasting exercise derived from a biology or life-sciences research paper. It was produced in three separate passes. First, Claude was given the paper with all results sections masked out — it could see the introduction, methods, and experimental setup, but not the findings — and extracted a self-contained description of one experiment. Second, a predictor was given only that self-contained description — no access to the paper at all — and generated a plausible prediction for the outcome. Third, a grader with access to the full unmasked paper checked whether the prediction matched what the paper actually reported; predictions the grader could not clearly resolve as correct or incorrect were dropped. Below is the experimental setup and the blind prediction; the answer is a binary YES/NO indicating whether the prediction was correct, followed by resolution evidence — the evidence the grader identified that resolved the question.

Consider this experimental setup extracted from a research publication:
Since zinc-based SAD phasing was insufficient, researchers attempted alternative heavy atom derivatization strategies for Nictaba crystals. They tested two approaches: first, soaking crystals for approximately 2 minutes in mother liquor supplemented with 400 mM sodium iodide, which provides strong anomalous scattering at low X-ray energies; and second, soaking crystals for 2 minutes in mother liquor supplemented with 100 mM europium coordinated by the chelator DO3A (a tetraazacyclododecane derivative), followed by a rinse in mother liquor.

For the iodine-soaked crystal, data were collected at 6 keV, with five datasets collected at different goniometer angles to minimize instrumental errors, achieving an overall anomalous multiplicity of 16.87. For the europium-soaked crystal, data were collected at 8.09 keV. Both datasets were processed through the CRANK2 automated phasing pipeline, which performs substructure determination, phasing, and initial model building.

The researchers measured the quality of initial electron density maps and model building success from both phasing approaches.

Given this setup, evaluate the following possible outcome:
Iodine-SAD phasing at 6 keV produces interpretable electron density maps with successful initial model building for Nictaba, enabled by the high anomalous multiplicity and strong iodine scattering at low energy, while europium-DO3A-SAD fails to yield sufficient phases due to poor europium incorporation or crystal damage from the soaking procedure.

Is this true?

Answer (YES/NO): NO